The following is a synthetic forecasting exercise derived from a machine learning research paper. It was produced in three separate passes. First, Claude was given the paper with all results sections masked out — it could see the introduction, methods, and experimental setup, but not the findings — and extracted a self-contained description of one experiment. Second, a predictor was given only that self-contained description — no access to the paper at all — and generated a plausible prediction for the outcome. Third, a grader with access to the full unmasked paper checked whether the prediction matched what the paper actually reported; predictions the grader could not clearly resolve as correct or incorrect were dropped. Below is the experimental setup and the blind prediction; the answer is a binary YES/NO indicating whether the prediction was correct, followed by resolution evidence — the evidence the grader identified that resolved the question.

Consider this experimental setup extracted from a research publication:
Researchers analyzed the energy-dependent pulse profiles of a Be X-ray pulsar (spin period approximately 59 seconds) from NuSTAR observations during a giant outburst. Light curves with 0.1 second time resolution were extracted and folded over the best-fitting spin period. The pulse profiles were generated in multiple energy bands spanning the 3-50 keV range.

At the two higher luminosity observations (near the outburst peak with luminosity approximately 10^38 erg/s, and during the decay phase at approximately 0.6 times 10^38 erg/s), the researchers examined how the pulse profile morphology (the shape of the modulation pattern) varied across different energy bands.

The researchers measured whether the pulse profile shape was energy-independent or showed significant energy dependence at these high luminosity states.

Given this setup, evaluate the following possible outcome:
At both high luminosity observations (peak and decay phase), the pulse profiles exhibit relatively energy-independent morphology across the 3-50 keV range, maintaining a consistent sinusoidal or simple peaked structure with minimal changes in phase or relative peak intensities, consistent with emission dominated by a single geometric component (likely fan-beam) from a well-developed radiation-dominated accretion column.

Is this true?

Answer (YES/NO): NO